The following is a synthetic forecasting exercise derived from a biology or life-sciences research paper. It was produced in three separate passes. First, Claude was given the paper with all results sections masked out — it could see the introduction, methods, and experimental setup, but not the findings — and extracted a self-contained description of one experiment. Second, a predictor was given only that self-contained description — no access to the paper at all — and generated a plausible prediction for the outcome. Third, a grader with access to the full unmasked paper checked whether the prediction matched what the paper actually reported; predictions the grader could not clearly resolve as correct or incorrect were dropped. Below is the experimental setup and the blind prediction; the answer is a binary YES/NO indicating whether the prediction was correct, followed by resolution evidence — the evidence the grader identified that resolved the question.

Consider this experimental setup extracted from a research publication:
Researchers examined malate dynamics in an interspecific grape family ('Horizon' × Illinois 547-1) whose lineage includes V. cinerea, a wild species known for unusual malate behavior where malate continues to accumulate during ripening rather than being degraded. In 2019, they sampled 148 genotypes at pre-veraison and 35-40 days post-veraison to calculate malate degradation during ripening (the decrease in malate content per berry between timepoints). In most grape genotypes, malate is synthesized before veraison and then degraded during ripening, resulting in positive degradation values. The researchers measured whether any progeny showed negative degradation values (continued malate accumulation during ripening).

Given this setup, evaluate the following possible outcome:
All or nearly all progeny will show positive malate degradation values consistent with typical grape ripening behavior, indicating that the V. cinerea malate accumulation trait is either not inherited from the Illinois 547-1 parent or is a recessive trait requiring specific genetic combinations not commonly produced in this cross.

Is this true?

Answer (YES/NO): NO